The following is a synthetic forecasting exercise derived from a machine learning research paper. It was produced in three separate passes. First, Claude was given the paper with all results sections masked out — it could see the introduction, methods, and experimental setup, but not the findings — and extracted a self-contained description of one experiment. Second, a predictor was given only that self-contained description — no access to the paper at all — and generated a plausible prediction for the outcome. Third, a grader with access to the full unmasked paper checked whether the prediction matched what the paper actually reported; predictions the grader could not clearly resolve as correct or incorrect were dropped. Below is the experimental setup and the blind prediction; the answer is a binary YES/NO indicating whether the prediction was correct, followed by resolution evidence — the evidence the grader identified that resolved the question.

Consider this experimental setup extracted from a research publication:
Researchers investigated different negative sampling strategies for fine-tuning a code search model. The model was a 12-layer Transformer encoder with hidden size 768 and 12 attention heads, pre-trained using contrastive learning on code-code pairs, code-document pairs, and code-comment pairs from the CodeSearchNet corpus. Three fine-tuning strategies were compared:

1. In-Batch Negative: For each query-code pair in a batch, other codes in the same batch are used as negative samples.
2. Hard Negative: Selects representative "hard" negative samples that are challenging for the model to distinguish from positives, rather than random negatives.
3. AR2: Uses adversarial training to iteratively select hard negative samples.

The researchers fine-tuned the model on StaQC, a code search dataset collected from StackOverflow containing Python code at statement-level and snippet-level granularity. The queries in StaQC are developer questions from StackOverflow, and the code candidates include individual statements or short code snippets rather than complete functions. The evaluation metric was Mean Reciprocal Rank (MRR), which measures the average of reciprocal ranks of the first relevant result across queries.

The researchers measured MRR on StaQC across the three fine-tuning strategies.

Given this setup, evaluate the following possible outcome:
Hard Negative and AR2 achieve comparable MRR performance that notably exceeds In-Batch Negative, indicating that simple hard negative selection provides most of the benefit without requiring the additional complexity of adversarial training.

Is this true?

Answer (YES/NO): NO